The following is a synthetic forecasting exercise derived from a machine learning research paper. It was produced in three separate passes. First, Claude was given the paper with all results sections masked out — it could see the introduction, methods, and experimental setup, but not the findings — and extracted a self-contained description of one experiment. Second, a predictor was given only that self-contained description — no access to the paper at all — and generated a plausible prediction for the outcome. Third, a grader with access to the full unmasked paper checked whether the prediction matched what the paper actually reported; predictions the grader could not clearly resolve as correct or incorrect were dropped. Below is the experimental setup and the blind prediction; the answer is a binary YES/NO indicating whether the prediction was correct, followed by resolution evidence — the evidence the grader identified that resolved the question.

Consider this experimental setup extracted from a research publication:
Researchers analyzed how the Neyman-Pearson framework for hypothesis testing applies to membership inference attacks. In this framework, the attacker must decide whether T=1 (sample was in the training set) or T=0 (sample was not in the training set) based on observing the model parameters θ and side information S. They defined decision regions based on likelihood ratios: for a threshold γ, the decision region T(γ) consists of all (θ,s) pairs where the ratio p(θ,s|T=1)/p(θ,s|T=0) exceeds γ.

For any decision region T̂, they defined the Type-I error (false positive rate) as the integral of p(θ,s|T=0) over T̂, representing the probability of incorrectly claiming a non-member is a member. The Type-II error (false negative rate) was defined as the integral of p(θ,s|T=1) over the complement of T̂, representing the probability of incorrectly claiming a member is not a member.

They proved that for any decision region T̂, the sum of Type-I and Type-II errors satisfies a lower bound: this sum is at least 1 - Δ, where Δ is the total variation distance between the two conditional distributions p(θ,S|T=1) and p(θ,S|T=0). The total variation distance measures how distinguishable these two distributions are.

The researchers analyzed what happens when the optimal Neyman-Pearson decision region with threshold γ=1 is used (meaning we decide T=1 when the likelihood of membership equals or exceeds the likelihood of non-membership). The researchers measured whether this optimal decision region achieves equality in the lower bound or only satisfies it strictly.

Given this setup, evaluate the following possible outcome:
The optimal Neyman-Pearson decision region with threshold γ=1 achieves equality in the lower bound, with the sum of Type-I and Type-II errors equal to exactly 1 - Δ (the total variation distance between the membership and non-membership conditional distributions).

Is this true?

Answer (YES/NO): YES